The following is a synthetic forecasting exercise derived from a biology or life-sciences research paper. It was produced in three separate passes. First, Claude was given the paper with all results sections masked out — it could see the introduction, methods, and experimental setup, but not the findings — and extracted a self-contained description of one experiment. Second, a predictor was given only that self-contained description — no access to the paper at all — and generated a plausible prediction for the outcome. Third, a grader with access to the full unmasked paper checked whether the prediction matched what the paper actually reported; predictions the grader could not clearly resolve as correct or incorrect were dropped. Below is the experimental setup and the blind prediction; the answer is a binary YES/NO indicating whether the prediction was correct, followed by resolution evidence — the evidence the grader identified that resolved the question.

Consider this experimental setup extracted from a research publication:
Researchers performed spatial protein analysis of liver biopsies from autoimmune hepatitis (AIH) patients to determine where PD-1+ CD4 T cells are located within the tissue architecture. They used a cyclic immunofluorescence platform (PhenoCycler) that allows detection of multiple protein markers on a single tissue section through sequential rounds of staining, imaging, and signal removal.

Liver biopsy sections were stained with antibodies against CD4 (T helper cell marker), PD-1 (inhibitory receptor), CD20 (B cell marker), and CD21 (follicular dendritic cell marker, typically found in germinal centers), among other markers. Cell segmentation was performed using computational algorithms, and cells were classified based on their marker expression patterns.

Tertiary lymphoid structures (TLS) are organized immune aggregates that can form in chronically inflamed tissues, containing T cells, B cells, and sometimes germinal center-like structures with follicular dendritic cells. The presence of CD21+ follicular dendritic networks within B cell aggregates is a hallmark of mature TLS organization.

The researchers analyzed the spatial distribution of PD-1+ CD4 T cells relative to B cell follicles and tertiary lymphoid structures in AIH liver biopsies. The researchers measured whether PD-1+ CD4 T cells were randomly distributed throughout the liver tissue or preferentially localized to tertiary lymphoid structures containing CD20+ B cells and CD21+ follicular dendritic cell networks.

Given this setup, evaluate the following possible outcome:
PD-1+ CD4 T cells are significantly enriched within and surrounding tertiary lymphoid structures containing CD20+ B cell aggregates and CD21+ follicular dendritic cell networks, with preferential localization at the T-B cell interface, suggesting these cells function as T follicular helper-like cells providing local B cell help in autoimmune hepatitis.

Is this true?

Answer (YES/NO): YES